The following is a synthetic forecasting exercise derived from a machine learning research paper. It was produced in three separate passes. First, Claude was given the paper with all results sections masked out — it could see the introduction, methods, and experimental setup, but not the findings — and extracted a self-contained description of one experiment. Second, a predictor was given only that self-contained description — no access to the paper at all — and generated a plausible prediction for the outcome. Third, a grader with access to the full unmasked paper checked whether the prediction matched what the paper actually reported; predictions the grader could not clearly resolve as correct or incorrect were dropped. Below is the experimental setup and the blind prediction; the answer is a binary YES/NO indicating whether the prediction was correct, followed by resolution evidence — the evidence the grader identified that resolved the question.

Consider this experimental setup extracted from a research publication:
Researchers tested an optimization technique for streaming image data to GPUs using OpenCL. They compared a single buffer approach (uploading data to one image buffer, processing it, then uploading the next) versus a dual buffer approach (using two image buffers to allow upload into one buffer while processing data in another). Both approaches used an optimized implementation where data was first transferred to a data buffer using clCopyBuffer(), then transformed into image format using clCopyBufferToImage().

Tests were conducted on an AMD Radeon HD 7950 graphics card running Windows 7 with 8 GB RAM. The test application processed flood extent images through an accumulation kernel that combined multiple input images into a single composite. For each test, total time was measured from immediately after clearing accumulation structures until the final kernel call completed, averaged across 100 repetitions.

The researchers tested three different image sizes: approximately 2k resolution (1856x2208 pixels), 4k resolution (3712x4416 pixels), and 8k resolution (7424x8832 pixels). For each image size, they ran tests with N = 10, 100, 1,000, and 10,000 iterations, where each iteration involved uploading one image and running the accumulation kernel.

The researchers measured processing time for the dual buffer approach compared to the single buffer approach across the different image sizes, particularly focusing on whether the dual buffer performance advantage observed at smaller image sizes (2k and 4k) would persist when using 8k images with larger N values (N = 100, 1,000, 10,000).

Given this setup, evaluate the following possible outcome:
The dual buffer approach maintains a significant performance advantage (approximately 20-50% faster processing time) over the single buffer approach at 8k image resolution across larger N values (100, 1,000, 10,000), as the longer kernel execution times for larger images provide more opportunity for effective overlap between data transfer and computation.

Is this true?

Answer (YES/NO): NO